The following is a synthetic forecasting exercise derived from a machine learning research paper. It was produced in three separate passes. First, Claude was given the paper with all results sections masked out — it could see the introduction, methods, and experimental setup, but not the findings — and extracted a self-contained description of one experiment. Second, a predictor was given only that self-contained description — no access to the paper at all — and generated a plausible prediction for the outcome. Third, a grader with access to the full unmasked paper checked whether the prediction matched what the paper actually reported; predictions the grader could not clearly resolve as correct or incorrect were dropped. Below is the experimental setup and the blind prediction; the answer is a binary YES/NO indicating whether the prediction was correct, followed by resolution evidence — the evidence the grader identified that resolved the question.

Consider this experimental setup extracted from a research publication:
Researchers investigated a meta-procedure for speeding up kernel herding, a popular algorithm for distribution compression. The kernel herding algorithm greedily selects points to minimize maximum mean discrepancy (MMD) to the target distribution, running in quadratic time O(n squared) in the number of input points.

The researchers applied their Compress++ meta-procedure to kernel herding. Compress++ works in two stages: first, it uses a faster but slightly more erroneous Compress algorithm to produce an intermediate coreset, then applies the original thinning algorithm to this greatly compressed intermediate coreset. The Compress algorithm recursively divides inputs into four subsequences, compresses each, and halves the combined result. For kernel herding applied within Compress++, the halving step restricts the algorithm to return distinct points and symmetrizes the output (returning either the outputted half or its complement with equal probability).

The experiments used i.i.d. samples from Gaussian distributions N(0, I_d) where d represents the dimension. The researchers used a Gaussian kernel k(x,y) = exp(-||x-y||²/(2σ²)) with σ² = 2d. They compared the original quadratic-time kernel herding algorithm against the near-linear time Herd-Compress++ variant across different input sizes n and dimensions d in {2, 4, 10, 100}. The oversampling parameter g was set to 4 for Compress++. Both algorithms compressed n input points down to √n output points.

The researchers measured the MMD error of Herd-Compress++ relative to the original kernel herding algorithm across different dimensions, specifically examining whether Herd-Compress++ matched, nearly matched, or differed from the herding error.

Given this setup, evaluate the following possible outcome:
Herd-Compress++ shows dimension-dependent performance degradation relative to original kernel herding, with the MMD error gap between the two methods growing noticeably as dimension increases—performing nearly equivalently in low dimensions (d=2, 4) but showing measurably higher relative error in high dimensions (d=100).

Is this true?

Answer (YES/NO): NO